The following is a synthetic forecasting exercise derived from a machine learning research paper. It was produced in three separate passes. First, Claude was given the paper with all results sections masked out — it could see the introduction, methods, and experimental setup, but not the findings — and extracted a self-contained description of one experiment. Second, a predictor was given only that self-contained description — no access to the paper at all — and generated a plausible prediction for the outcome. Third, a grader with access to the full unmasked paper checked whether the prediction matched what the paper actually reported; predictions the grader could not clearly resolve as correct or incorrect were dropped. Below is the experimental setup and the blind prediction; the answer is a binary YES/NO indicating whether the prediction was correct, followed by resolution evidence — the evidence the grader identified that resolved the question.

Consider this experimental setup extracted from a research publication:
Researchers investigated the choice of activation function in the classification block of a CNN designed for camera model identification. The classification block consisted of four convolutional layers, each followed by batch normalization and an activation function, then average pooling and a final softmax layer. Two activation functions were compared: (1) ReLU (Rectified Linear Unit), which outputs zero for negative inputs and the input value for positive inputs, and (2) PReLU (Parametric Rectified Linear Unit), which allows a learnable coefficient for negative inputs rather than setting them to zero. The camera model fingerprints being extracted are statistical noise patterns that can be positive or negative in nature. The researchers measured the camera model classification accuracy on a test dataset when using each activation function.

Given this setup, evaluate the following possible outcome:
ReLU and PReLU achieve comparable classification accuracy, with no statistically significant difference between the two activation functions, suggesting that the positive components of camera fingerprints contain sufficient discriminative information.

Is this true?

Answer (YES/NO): NO